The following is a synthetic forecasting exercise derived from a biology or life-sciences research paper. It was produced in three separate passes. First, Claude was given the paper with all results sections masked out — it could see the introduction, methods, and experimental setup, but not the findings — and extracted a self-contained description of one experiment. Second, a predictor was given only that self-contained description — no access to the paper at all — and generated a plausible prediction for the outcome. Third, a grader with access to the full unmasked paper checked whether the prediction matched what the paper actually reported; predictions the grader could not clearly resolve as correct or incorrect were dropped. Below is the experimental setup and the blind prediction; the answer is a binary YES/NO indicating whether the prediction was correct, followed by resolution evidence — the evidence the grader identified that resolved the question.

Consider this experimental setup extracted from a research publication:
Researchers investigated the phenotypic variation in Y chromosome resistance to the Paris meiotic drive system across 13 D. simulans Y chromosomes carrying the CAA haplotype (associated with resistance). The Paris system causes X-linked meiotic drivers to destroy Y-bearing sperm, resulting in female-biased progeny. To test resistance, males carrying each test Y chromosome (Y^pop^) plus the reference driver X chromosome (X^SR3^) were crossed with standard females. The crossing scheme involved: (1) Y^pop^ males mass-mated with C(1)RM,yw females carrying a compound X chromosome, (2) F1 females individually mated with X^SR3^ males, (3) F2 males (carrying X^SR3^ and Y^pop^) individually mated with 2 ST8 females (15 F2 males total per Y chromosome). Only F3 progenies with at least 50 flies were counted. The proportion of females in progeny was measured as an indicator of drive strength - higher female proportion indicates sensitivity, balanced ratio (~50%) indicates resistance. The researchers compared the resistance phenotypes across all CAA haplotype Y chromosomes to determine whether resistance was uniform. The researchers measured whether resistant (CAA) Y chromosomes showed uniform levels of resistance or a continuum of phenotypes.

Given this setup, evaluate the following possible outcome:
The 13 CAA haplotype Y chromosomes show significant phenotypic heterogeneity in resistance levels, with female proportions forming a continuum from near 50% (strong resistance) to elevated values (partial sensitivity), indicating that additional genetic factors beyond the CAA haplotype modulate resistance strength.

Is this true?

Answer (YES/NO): YES